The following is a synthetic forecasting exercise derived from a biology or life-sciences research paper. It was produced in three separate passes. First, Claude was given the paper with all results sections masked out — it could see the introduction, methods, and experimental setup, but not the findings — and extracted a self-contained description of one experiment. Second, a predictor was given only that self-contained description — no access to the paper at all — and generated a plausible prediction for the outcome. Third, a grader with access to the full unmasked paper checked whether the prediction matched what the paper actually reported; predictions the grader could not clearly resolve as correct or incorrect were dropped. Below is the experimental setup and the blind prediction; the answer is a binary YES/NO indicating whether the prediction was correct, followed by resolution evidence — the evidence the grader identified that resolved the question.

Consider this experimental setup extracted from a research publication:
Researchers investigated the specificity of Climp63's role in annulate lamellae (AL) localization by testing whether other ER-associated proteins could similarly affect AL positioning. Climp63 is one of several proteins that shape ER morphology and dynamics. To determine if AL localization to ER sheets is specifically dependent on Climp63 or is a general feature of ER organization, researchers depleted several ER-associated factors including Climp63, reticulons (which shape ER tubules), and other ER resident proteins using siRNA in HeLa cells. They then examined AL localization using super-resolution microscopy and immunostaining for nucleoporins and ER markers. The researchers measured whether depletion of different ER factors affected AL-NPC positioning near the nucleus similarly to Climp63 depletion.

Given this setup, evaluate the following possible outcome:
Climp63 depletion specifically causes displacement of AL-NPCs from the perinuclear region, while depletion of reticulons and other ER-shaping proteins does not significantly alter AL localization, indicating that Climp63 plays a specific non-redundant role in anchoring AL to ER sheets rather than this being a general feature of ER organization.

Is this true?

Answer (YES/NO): YES